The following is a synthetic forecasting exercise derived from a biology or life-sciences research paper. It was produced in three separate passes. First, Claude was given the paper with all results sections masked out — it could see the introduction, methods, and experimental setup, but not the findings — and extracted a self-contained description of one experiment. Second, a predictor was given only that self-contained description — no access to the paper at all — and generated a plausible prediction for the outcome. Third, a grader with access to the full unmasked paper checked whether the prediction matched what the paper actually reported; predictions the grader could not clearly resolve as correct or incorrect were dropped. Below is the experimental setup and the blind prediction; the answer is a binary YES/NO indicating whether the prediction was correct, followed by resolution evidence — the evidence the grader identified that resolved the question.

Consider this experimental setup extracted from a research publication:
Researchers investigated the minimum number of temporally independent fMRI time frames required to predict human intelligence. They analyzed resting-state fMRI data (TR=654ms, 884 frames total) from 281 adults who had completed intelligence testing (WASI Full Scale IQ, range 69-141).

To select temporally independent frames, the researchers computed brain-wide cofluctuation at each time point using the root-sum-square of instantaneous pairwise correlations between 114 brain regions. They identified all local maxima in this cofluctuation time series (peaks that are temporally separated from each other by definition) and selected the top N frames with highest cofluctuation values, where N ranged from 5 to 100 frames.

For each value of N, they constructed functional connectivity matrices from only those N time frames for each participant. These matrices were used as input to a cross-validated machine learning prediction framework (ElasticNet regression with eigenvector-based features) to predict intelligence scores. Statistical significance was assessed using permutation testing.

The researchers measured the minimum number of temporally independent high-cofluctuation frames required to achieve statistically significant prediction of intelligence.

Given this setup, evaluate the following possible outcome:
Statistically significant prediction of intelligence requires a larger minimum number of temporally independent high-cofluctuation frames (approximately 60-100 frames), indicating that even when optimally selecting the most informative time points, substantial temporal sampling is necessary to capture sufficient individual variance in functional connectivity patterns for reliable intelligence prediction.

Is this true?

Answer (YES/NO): NO